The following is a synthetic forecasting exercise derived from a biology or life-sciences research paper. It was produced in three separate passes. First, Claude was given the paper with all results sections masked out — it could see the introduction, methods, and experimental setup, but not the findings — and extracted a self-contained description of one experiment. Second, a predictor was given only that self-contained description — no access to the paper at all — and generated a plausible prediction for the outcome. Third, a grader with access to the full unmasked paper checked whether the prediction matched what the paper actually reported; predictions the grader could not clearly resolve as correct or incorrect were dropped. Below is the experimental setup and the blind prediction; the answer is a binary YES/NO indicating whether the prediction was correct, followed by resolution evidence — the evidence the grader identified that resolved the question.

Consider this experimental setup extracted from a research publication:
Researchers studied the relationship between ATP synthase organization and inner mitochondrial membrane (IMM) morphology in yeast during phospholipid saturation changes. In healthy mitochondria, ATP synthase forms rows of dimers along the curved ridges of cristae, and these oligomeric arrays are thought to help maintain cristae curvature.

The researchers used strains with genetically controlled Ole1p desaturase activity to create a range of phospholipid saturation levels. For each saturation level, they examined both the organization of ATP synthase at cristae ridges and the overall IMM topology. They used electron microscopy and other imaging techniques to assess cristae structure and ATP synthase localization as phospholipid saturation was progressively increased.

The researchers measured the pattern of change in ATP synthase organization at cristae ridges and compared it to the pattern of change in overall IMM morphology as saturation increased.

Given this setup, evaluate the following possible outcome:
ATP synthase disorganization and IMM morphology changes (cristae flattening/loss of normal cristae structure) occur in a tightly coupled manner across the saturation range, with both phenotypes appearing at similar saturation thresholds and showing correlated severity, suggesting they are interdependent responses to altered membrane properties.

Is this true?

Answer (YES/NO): NO